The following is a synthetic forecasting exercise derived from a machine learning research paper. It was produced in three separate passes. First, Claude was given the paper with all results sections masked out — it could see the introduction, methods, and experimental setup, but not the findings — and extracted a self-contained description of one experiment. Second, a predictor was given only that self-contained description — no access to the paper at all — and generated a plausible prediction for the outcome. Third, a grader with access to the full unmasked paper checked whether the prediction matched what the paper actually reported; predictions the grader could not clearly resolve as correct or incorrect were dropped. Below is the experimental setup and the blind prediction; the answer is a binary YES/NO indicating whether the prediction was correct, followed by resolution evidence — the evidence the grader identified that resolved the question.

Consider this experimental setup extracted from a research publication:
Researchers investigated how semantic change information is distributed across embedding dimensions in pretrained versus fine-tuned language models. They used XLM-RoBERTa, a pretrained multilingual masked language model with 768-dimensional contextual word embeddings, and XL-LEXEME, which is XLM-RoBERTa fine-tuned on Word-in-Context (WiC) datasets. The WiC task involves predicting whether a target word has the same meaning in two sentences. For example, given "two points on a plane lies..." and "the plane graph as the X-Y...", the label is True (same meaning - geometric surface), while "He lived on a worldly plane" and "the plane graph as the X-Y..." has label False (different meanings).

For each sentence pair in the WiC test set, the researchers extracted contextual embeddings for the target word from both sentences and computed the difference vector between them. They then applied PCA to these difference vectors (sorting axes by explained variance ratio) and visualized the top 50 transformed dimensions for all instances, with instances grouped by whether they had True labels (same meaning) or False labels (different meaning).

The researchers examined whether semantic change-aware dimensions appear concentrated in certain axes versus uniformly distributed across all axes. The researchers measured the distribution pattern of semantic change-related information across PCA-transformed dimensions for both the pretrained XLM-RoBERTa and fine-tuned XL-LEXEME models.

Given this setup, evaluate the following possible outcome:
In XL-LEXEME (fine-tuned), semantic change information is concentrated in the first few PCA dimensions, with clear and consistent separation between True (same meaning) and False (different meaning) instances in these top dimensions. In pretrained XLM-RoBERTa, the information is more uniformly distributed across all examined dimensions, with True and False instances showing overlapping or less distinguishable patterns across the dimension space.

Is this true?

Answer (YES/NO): NO